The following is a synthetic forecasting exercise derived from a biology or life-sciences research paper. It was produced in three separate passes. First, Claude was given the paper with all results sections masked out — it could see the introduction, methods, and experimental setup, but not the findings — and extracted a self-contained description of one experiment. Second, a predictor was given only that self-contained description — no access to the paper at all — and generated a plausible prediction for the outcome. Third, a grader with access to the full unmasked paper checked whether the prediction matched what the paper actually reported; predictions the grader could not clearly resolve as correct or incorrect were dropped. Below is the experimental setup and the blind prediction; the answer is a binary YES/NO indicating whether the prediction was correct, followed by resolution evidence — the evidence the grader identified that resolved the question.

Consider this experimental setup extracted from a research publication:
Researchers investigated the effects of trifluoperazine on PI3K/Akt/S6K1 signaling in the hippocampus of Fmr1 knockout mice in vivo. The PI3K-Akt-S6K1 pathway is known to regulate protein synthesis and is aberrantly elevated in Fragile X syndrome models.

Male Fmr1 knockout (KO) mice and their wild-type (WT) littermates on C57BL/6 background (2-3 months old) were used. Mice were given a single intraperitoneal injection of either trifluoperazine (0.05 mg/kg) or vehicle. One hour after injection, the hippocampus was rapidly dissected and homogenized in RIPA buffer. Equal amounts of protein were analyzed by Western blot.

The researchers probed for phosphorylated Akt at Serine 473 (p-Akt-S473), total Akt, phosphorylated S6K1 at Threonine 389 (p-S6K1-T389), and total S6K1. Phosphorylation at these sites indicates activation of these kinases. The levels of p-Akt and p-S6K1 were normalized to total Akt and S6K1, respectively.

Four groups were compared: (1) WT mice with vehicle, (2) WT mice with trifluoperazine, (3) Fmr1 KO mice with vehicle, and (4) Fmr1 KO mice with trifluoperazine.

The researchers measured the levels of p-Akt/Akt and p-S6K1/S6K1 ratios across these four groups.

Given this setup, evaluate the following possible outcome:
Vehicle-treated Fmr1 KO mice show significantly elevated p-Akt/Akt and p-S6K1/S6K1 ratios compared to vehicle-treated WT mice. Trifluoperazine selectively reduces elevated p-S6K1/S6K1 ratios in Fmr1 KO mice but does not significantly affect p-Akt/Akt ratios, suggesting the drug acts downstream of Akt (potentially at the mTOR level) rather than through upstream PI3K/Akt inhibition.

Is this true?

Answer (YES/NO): NO